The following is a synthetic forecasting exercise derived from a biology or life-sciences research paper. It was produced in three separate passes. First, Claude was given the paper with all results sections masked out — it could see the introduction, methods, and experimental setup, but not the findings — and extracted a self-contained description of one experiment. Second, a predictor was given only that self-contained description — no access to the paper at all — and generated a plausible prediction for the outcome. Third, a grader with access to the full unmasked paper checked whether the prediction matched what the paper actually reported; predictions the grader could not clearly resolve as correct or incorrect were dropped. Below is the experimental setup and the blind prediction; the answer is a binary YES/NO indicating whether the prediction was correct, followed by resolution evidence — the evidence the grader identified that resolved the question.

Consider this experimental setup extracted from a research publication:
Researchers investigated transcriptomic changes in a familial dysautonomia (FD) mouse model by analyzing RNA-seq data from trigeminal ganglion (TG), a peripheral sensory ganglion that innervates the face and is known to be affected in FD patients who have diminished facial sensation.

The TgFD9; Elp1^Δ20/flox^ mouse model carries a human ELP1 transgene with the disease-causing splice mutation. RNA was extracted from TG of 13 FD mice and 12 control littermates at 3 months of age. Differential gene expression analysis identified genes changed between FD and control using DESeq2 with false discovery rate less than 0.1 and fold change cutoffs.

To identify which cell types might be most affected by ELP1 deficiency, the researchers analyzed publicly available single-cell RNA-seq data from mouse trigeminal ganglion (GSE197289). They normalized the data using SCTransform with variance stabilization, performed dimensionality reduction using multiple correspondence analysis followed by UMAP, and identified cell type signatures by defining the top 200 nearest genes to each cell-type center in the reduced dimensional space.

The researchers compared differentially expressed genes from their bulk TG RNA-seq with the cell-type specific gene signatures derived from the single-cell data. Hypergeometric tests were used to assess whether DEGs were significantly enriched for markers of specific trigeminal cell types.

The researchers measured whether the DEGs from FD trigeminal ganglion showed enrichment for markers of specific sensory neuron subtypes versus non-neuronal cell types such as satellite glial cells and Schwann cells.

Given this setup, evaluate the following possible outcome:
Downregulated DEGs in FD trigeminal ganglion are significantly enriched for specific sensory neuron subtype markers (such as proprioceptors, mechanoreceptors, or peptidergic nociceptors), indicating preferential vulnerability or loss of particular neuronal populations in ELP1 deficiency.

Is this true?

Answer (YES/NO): NO